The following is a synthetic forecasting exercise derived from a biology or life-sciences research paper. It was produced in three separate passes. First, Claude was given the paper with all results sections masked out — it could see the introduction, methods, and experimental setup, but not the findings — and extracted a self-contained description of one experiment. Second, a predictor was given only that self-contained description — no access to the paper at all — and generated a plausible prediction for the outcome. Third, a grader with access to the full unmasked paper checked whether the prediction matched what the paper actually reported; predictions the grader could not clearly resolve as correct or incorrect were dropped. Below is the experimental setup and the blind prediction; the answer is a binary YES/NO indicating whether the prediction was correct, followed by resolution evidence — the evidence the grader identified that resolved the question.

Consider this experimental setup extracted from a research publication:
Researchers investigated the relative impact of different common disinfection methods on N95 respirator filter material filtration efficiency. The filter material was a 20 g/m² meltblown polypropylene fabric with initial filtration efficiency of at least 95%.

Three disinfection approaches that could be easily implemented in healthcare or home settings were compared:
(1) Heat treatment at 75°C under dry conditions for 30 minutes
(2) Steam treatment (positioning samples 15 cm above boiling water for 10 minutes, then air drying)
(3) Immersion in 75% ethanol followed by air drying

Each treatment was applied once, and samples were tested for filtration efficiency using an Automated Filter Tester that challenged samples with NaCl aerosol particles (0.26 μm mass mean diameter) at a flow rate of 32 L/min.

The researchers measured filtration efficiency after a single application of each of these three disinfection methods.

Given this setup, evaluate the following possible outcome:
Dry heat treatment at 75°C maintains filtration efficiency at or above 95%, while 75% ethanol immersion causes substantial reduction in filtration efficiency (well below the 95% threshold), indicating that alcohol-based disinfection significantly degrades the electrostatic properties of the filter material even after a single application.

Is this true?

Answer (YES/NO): YES